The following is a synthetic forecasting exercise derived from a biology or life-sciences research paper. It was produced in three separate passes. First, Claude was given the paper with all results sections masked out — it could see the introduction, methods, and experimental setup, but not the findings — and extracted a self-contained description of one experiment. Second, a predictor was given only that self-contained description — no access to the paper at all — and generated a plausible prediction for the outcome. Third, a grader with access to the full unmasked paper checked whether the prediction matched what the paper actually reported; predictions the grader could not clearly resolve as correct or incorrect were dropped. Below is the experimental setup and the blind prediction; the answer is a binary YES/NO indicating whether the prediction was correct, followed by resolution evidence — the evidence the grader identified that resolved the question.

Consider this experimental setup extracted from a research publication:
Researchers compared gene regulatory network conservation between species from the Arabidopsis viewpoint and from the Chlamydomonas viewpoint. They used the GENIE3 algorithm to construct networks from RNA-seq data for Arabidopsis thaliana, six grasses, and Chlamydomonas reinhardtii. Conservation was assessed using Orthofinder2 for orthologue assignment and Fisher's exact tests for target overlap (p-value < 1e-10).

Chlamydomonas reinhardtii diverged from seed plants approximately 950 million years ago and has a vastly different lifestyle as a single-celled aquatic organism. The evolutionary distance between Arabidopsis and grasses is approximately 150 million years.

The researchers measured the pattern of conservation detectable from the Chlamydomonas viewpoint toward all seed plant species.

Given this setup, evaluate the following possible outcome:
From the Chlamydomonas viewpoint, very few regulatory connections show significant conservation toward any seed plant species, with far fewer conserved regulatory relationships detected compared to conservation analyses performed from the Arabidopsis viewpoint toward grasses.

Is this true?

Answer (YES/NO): YES